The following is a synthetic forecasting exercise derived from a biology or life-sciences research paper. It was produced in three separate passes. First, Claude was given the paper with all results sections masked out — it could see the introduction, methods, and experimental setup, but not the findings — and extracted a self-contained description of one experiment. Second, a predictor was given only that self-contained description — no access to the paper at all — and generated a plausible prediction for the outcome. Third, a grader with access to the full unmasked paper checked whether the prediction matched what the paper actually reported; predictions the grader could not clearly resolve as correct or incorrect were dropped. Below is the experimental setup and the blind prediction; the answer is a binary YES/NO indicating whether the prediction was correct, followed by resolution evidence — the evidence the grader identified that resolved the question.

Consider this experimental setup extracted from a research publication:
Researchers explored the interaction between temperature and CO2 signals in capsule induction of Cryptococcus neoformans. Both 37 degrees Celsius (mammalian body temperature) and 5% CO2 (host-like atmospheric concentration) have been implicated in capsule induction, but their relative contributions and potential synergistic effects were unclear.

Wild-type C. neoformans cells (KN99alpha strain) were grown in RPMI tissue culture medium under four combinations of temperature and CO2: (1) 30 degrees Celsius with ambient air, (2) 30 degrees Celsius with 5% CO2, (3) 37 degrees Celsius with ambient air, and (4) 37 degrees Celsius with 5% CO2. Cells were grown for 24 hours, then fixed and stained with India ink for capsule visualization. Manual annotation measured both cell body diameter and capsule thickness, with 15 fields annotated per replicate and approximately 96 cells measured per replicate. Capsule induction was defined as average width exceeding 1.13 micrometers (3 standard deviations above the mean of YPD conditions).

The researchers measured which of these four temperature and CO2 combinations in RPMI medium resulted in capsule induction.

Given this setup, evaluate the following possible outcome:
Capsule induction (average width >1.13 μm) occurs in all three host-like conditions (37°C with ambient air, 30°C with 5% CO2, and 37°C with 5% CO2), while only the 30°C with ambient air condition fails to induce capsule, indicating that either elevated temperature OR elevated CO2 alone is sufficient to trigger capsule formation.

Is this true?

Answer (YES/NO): NO